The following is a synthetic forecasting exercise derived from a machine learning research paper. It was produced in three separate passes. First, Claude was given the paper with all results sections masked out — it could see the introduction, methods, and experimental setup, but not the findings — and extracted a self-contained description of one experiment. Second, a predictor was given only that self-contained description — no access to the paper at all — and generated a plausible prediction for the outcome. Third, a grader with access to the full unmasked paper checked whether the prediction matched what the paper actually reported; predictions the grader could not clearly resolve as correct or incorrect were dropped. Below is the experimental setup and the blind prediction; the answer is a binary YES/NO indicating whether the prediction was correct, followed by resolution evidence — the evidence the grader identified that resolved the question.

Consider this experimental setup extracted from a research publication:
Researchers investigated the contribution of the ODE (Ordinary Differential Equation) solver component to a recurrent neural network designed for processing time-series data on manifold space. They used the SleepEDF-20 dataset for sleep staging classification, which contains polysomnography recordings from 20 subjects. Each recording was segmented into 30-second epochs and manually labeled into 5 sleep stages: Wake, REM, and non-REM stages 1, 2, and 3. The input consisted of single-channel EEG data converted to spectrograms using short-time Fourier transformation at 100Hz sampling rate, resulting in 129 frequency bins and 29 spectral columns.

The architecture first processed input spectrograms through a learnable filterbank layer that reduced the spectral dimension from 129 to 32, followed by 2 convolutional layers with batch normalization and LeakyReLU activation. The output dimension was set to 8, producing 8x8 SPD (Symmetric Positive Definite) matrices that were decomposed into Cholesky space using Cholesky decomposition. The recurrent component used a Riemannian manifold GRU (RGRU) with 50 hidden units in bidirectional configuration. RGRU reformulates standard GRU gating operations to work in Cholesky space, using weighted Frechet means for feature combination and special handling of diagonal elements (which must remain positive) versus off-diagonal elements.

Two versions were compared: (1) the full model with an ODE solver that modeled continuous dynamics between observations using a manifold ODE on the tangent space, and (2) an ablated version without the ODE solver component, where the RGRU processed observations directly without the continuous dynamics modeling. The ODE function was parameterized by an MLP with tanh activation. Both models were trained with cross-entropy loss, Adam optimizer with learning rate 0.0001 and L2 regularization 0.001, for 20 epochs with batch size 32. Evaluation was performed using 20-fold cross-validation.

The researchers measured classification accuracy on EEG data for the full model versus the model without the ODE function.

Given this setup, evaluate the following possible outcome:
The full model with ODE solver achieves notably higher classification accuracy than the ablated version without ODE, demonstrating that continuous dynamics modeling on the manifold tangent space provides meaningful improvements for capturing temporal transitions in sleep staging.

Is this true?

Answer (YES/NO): YES